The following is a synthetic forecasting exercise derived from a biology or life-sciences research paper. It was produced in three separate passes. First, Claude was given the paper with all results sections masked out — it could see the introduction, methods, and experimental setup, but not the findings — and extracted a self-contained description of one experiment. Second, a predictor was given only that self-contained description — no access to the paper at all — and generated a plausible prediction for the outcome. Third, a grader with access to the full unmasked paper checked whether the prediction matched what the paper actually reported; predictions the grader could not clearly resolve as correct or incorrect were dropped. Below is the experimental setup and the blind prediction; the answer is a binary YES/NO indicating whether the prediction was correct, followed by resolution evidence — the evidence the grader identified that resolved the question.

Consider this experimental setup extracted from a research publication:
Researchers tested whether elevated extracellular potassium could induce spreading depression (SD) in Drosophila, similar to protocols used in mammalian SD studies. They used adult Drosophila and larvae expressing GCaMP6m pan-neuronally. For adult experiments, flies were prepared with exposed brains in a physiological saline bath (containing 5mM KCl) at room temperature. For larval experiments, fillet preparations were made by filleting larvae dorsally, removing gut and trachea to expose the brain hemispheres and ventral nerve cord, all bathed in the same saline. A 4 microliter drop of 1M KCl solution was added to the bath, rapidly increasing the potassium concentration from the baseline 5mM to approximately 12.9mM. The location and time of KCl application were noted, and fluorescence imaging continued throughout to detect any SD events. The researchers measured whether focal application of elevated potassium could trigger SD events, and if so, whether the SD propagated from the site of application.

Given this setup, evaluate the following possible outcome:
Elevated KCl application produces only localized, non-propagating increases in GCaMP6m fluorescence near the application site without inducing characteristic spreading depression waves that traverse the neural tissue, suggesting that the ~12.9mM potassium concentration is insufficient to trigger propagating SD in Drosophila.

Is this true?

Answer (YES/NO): NO